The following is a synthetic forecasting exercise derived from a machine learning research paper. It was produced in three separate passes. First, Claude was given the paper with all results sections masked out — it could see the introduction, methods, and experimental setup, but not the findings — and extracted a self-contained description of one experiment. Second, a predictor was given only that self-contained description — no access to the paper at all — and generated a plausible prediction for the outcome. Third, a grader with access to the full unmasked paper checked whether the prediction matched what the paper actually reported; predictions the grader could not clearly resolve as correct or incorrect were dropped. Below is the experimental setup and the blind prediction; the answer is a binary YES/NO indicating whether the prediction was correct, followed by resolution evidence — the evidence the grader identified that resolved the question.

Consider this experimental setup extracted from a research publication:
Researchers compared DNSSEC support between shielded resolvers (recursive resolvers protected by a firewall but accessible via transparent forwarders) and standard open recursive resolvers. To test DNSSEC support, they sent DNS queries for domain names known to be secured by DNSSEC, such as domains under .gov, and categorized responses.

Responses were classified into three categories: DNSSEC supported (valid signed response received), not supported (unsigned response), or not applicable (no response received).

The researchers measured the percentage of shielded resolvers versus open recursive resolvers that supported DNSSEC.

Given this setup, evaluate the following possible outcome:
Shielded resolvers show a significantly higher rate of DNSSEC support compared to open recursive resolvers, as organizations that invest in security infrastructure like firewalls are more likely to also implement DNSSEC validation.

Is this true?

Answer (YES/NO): NO